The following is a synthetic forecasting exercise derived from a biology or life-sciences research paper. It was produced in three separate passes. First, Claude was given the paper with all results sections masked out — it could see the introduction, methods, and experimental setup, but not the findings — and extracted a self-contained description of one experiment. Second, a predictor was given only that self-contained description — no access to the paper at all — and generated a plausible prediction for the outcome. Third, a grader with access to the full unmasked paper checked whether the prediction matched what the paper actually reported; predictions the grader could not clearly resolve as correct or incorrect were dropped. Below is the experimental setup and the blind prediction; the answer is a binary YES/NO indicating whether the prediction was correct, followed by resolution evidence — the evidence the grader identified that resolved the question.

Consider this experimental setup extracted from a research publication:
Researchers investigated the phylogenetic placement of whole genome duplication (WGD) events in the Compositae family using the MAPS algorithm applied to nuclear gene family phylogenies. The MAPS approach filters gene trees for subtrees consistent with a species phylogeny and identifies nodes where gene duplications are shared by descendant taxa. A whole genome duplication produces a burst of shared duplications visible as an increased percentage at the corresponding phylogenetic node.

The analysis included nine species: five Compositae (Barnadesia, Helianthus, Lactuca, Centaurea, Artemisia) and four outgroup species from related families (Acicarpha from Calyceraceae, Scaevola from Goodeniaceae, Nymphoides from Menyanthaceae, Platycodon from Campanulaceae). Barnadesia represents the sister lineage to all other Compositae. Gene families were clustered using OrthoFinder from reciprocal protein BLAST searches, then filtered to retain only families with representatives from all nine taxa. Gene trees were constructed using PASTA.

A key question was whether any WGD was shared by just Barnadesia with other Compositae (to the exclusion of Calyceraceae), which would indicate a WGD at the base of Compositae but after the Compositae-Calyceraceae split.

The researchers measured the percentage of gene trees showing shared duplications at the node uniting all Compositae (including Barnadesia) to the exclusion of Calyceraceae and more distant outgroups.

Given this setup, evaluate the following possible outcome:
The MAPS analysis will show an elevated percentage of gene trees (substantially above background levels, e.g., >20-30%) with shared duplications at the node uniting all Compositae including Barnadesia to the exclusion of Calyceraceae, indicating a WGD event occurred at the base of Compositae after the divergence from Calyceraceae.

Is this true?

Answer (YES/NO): NO